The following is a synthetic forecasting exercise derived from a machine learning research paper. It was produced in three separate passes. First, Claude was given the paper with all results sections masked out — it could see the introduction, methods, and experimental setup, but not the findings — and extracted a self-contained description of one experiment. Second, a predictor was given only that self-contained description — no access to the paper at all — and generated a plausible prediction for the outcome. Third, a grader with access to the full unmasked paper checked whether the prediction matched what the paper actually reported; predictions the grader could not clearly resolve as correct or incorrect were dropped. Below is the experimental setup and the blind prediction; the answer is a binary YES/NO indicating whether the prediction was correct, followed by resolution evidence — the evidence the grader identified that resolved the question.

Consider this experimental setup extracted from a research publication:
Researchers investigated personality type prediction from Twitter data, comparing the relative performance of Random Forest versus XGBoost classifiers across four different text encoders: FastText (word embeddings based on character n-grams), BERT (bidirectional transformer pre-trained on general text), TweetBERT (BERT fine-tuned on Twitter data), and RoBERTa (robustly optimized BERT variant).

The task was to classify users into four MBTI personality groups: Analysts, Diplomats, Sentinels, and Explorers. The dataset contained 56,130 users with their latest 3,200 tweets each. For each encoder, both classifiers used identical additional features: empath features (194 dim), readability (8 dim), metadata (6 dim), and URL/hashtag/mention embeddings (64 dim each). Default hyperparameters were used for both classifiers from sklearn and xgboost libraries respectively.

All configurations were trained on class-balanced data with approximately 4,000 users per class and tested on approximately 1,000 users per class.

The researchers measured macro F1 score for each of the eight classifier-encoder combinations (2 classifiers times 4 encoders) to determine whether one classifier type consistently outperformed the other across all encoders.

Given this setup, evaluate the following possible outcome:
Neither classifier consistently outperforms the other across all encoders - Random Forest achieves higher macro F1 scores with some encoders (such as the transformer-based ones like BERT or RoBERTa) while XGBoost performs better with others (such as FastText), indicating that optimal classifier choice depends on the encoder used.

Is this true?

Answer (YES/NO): NO